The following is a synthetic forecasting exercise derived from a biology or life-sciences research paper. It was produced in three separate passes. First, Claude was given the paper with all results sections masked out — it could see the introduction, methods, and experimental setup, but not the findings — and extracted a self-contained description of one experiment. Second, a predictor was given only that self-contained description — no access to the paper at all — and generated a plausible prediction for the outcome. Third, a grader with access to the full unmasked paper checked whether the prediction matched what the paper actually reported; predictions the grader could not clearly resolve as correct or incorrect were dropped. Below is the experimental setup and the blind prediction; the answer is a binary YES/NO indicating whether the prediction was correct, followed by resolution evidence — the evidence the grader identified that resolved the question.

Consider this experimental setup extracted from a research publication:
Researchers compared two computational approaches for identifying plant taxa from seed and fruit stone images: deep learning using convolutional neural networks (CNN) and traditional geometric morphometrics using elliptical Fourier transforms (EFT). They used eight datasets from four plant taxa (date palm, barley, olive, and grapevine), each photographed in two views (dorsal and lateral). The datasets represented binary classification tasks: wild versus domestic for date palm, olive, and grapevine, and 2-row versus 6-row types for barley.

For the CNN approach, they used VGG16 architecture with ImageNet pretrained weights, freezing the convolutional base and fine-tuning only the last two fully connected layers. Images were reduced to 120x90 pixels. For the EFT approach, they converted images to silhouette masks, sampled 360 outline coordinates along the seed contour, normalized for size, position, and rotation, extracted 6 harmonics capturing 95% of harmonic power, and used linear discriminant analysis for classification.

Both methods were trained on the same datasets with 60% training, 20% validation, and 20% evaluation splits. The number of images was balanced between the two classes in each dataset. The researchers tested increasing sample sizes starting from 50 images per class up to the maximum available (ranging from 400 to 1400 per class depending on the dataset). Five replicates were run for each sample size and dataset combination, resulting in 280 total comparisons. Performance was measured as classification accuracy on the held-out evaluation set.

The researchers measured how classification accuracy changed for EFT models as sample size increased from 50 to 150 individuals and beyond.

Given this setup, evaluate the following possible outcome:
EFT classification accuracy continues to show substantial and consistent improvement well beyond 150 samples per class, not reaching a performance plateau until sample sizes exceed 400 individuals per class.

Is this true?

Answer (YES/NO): NO